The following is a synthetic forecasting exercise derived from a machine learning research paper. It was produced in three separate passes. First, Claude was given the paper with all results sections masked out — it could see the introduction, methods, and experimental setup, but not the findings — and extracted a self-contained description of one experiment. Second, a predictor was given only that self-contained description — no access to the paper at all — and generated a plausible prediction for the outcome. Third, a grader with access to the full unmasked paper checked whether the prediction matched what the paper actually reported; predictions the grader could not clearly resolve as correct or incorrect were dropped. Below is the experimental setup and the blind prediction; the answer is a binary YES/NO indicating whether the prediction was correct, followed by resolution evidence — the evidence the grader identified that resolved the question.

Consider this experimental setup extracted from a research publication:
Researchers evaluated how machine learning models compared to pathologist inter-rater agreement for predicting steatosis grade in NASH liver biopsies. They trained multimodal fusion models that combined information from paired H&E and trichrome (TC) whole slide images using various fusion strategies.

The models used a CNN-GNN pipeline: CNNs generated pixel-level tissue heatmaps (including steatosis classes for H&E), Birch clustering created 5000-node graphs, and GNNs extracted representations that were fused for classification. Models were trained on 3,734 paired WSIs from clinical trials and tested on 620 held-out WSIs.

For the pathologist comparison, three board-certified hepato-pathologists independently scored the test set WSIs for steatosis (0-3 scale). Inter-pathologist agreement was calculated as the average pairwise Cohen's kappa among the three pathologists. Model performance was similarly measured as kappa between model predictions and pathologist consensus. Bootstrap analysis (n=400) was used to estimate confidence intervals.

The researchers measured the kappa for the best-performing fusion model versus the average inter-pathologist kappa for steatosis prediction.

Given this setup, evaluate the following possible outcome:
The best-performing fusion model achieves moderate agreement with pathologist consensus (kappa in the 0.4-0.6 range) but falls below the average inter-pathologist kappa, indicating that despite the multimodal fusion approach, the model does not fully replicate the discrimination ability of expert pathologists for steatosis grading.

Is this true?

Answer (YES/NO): NO